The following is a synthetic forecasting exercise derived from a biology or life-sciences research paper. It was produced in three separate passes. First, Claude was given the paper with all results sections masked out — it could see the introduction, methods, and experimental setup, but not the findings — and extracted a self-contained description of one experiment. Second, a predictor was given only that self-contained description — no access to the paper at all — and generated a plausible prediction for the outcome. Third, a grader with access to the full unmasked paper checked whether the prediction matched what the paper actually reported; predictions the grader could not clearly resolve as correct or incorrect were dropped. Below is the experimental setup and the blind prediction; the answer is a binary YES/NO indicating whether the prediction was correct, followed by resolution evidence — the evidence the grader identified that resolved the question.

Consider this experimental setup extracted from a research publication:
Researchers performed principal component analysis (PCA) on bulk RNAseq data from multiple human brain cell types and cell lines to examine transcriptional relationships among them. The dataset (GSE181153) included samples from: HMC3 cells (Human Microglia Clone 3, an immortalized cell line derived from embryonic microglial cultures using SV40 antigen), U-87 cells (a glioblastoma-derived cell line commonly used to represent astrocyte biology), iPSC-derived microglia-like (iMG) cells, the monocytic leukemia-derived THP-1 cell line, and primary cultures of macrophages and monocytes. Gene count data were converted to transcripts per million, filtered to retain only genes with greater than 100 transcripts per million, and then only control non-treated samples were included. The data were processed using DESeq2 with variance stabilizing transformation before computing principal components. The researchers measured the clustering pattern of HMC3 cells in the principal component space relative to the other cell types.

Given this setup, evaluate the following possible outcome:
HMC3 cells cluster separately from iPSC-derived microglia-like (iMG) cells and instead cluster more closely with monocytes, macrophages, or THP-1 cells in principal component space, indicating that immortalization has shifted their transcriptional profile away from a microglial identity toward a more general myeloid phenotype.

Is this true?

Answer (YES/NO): NO